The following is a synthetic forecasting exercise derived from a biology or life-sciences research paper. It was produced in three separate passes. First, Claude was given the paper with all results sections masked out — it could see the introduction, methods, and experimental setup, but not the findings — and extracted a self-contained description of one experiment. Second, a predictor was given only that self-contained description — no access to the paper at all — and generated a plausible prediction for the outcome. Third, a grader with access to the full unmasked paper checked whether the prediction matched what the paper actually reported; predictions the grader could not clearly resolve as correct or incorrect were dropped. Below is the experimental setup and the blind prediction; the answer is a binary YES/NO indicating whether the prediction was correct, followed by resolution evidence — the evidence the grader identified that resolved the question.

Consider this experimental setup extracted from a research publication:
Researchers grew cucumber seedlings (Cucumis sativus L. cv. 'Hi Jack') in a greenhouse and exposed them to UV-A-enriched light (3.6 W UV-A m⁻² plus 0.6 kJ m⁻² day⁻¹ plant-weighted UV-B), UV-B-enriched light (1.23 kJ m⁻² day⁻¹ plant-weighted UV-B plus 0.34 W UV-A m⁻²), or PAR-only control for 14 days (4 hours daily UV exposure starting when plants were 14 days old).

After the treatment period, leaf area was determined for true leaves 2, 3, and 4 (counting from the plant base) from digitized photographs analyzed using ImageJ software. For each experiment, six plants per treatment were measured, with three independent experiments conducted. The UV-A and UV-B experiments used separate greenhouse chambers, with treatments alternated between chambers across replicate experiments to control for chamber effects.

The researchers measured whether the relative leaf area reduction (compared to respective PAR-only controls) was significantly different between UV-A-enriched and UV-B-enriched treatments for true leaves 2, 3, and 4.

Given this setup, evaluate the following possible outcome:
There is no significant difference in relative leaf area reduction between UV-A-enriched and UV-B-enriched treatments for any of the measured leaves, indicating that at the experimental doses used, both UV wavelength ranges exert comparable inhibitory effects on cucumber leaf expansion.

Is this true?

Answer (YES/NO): NO